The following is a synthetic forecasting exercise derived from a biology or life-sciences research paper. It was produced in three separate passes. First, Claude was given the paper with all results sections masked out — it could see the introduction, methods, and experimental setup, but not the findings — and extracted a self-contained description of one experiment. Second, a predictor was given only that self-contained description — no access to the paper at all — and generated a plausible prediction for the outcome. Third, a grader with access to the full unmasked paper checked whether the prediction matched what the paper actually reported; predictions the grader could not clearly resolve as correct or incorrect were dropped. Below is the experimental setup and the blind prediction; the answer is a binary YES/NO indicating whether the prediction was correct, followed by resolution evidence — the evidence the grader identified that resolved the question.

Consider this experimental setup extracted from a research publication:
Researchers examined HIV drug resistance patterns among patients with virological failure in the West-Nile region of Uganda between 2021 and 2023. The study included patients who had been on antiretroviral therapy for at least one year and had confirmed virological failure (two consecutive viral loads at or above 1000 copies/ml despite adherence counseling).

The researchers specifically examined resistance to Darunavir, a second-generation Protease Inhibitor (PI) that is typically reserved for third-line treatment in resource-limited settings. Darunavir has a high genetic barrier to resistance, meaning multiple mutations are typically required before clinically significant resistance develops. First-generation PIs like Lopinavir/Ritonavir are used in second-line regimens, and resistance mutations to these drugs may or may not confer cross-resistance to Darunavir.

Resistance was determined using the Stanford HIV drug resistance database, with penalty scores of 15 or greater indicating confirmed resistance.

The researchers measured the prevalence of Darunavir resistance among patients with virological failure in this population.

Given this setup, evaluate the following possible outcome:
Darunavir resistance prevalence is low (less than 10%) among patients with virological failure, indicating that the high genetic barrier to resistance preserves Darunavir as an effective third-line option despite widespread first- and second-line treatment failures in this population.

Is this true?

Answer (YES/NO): YES